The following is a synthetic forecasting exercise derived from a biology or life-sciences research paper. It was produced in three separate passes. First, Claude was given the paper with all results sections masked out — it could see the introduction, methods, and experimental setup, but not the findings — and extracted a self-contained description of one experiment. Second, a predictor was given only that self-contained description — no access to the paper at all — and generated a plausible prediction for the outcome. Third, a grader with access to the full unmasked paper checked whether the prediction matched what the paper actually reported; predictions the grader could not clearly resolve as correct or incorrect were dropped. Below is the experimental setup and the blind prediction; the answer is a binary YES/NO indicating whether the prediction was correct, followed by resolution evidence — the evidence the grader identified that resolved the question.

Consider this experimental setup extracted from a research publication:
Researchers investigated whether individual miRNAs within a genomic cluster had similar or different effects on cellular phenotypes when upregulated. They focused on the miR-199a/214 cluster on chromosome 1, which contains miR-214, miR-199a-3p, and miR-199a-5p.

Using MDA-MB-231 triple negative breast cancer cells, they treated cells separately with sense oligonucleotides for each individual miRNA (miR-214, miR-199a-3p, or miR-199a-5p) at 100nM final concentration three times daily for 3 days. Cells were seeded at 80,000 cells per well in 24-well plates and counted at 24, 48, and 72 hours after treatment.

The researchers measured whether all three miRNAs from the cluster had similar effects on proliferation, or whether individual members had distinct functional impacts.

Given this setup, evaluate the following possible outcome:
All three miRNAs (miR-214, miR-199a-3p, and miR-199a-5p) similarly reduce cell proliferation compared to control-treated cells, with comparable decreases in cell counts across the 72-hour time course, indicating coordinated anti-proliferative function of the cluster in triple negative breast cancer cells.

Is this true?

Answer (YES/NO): NO